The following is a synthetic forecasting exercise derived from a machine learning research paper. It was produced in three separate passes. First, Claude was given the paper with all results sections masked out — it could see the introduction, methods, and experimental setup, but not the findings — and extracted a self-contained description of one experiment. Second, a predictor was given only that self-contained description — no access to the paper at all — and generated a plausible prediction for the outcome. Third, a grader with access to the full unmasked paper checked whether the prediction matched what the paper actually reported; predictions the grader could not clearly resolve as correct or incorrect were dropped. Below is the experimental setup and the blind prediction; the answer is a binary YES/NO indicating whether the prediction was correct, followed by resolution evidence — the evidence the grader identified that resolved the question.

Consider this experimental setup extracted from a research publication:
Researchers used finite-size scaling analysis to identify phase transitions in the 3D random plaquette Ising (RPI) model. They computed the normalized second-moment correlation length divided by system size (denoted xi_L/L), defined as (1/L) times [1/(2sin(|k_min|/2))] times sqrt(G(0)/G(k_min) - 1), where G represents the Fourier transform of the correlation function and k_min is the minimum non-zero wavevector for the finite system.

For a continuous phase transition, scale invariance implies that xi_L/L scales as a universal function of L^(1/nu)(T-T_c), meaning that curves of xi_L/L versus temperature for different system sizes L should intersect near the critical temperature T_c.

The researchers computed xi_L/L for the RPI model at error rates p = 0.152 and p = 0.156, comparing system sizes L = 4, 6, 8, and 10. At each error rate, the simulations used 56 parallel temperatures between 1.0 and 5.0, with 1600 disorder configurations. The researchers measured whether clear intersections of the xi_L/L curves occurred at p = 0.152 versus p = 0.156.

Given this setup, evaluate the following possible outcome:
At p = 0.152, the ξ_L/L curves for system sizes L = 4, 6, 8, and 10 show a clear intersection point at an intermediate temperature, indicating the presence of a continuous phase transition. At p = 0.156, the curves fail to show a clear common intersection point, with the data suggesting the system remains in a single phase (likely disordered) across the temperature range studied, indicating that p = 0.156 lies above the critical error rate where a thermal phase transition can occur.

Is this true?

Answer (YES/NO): YES